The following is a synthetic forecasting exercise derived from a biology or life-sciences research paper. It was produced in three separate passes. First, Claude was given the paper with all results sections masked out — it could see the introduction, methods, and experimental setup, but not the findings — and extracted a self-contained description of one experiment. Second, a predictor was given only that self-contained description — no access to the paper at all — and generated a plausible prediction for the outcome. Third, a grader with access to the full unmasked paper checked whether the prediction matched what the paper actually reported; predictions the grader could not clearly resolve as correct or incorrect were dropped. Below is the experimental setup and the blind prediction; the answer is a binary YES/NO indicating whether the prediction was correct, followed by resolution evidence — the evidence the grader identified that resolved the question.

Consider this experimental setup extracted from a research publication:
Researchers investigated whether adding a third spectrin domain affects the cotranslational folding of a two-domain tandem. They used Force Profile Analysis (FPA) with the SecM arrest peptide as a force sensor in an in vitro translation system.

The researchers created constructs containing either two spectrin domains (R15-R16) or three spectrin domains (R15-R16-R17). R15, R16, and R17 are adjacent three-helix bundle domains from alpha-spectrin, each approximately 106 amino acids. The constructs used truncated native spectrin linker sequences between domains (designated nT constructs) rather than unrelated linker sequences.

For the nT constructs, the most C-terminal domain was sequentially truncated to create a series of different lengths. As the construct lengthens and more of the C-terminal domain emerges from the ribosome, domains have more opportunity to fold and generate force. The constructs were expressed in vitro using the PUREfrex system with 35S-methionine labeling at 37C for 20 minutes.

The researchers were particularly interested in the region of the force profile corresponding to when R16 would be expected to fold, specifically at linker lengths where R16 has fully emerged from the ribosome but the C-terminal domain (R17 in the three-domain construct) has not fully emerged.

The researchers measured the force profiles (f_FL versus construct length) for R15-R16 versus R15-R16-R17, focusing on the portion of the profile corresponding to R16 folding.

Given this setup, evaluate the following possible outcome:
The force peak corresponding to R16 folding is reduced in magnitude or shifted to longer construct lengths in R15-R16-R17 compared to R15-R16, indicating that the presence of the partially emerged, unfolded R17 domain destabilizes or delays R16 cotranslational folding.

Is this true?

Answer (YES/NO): NO